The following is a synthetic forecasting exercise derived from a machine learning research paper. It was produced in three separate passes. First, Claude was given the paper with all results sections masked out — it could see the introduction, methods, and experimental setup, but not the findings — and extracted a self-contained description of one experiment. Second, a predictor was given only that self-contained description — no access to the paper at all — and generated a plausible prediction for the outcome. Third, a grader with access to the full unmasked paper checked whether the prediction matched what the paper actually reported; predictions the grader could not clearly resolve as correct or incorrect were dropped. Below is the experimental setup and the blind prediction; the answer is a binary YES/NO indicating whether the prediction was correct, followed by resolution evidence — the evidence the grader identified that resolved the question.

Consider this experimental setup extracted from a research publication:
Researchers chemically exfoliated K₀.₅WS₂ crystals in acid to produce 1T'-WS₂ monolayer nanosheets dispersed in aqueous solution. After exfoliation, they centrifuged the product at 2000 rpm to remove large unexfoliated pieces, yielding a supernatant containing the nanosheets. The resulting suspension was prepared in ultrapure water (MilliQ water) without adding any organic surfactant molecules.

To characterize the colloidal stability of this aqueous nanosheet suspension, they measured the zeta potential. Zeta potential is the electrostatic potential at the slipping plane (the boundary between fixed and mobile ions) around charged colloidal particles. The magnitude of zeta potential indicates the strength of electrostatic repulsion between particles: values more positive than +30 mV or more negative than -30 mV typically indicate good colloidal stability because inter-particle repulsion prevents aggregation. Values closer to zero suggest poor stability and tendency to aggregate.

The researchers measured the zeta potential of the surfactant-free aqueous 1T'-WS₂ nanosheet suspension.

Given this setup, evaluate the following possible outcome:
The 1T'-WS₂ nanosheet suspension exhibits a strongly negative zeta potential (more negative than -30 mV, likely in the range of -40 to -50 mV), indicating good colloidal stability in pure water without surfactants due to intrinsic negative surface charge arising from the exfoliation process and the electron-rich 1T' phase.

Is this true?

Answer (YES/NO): NO